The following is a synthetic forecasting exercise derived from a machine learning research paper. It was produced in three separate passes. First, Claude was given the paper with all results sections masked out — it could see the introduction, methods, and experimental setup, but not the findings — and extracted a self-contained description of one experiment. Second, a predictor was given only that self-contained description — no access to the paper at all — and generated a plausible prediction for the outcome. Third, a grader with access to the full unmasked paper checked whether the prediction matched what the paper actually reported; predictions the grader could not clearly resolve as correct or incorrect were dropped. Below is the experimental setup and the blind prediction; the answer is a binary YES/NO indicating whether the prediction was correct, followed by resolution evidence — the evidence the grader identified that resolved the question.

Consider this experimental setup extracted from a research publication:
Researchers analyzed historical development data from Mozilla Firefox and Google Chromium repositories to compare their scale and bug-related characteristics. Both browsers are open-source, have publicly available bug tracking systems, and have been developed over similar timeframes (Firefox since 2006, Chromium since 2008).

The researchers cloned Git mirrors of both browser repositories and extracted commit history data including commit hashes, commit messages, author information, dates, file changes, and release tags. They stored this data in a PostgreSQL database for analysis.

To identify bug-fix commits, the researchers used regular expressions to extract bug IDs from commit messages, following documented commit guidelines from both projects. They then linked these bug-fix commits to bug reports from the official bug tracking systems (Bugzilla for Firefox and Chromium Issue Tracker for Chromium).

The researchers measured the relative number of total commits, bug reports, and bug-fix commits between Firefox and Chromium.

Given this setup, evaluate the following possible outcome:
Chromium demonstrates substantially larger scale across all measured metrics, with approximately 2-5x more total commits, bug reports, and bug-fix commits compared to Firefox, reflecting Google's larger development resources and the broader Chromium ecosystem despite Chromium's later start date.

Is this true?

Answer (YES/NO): NO